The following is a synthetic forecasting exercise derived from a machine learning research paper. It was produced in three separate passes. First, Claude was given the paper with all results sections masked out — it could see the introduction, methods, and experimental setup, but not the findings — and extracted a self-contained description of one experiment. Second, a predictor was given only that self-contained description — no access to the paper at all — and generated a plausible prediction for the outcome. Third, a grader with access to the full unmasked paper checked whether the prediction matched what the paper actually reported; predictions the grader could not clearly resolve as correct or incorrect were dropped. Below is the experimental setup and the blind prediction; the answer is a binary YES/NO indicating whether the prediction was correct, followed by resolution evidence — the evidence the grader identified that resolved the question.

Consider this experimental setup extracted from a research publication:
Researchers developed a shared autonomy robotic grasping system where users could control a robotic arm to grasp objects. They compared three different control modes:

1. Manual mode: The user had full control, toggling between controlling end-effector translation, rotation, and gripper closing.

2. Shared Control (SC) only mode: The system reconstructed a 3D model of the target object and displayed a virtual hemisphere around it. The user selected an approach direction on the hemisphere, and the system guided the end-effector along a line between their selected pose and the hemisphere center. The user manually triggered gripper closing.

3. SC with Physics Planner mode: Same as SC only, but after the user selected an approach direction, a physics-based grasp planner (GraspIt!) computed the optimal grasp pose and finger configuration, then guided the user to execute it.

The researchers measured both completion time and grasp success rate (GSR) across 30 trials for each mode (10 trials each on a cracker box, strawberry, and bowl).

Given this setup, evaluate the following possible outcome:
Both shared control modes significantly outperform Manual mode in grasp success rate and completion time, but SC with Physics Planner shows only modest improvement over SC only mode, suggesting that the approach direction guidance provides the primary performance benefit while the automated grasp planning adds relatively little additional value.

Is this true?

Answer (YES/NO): NO